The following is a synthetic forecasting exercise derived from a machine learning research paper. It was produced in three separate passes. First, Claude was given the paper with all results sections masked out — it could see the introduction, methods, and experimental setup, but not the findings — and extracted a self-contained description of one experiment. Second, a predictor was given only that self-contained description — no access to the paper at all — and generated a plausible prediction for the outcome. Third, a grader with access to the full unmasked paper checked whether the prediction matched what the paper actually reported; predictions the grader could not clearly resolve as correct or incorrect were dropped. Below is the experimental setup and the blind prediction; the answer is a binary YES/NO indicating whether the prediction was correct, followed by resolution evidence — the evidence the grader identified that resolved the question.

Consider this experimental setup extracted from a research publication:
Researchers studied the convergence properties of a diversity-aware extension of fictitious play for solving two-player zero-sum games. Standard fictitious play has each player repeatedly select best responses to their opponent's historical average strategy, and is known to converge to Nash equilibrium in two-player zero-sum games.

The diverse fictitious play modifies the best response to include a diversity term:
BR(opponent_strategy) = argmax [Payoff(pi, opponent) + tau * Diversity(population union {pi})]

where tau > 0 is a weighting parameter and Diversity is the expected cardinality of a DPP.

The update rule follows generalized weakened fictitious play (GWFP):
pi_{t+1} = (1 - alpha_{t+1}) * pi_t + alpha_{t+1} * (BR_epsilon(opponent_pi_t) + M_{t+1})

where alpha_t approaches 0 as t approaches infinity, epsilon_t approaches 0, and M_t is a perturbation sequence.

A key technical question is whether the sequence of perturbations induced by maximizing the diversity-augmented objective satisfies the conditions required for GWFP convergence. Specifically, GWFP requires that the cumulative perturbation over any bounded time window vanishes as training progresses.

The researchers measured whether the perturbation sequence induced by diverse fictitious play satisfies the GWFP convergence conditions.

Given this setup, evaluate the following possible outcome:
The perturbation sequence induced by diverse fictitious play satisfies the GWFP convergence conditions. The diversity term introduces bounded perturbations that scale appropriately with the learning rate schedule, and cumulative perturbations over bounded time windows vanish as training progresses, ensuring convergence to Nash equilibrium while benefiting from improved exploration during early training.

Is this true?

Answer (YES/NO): YES